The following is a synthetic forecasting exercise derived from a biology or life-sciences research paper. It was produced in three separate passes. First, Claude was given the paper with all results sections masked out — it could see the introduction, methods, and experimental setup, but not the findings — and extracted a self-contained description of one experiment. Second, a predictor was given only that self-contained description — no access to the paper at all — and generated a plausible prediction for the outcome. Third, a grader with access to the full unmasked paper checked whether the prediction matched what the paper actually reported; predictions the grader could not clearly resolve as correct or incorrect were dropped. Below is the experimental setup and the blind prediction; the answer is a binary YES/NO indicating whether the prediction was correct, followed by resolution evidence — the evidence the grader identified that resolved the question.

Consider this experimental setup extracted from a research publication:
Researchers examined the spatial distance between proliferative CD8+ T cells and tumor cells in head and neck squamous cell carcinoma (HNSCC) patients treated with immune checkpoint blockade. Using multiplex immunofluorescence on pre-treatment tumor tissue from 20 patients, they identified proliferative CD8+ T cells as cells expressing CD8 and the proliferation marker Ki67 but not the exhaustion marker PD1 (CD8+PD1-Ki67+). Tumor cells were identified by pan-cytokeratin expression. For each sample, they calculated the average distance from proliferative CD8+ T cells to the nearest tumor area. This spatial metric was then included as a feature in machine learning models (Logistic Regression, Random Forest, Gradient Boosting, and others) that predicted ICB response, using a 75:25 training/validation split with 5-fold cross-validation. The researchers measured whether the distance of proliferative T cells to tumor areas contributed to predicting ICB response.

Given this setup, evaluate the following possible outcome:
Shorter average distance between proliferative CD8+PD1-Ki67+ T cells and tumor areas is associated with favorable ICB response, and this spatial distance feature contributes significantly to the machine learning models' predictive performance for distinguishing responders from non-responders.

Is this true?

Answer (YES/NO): NO